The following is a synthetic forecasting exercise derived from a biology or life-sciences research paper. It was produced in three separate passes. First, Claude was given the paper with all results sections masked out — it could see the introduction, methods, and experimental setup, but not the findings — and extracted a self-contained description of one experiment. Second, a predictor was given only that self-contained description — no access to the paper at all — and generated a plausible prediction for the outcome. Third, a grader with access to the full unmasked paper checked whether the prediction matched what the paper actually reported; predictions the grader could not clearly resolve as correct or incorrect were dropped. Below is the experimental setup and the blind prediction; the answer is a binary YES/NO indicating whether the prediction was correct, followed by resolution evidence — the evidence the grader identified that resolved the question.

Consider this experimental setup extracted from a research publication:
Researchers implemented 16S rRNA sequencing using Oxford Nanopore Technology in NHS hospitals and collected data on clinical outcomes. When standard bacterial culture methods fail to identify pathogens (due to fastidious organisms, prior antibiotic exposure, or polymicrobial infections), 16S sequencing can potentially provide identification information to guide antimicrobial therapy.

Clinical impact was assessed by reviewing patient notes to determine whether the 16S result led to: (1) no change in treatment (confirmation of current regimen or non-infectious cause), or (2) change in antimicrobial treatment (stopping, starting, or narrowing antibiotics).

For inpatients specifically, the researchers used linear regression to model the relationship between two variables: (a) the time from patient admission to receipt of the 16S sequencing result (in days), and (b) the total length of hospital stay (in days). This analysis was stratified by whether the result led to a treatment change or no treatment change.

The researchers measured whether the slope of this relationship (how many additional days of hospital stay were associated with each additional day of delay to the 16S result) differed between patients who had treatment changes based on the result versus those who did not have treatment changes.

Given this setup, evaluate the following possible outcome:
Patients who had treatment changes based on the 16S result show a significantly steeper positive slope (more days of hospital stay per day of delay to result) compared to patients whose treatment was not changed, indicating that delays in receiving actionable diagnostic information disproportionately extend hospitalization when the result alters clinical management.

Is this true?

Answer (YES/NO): YES